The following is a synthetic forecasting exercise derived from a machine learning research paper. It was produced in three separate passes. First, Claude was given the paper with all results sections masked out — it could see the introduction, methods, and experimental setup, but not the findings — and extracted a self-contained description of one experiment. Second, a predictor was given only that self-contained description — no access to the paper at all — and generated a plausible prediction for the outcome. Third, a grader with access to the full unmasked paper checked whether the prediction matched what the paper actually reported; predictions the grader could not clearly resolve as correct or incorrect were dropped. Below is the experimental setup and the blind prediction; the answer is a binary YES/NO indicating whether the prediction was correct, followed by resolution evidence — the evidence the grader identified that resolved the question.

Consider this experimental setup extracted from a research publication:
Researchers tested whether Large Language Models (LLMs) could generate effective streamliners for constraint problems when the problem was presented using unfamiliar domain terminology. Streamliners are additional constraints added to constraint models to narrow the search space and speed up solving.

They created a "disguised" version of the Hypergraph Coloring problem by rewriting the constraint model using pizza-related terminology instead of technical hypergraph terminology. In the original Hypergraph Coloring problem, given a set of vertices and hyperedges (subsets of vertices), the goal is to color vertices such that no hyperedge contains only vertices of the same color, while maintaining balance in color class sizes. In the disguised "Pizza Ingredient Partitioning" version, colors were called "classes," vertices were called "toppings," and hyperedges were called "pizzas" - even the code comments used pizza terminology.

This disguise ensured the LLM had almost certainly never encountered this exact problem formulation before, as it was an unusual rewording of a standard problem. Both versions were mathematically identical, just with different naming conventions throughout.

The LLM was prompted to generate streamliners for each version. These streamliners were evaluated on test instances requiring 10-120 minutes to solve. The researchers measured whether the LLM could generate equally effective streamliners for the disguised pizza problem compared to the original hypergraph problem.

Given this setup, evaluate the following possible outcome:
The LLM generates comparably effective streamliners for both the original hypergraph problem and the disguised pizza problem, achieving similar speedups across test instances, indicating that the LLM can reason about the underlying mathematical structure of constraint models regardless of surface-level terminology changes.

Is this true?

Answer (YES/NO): YES